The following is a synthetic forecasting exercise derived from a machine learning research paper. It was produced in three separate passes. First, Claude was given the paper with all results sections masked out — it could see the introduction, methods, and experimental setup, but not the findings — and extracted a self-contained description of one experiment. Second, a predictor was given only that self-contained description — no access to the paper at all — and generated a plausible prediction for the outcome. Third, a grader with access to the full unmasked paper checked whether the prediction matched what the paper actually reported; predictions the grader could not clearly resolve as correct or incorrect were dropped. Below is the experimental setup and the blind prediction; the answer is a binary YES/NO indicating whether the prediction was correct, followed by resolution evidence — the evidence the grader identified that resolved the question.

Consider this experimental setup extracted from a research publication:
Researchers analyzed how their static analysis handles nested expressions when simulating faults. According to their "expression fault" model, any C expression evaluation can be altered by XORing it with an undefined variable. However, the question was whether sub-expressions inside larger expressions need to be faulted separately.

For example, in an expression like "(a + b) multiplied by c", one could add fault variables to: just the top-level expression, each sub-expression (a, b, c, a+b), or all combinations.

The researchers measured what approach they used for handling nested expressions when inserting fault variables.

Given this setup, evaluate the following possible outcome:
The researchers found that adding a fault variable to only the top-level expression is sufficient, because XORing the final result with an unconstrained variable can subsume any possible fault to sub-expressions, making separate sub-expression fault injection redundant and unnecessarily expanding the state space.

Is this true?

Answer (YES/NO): YES